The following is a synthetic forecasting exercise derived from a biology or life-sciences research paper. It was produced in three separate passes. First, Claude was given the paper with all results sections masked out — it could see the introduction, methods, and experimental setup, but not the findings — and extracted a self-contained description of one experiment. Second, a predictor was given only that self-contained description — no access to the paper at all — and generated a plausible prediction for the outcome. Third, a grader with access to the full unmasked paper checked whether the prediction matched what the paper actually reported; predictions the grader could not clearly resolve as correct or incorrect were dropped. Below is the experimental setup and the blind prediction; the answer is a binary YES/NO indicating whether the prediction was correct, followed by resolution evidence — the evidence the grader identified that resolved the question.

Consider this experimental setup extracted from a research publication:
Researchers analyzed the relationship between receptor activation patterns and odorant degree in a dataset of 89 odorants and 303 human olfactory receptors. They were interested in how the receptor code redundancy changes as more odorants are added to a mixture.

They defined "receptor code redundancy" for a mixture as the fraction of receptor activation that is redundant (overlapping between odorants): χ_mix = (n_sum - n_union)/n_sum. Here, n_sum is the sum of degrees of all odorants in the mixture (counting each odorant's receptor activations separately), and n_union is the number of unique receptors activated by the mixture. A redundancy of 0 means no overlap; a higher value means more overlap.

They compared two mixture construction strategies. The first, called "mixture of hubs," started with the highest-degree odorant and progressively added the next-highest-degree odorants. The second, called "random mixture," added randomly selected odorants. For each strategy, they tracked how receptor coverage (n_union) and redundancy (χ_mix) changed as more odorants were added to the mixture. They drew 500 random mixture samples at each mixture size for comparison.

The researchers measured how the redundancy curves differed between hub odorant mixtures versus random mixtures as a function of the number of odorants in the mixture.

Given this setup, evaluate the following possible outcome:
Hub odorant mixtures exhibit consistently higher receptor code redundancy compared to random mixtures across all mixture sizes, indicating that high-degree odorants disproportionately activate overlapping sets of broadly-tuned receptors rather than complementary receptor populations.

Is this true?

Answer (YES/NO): NO